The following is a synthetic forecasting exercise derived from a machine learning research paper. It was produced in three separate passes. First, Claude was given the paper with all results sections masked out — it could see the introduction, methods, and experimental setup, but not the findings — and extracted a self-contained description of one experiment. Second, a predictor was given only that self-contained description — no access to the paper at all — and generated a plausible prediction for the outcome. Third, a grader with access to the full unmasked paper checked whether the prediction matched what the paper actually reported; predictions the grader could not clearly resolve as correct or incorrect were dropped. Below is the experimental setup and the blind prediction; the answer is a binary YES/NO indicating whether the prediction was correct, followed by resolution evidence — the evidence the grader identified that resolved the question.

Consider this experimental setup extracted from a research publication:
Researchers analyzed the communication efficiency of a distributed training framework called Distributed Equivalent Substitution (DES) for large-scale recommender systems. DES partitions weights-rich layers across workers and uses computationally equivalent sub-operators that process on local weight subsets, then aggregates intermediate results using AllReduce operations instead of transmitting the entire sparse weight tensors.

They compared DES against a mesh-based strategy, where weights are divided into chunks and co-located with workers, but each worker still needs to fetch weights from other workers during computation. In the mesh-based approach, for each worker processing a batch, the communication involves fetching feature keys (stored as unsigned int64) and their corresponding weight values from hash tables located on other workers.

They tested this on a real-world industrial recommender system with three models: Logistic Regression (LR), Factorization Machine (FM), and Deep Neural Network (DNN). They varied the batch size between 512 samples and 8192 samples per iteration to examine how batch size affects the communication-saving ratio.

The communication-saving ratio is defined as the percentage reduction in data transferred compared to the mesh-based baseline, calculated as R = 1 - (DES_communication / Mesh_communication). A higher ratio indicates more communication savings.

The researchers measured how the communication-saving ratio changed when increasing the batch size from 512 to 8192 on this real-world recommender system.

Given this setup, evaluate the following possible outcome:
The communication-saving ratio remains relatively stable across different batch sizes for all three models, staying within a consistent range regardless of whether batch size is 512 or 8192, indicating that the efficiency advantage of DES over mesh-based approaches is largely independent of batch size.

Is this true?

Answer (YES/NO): NO